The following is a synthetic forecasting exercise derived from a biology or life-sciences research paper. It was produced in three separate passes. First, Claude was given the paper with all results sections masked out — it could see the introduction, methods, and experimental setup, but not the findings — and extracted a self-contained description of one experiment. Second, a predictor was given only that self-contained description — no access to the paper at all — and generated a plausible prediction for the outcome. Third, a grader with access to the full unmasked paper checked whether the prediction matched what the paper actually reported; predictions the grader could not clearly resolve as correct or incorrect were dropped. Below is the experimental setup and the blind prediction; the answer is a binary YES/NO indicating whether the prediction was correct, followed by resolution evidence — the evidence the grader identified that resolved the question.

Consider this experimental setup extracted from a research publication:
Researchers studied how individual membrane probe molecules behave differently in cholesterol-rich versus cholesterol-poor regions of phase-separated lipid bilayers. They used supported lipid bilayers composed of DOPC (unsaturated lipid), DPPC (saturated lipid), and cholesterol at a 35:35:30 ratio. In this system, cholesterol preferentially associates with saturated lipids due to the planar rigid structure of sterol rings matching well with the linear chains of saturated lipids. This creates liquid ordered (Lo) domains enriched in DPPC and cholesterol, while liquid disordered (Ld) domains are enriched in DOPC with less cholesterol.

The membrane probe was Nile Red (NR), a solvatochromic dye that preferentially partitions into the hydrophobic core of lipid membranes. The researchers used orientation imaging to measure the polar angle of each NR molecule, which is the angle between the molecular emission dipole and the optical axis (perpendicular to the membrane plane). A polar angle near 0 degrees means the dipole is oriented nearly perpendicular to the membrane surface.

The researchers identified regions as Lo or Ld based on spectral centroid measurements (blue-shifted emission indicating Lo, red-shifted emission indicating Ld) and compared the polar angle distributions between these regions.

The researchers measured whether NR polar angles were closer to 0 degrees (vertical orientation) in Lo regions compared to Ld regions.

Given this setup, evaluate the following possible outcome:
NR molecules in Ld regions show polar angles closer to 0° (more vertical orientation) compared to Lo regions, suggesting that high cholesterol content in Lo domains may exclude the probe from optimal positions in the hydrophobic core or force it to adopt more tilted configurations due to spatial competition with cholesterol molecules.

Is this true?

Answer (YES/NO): NO